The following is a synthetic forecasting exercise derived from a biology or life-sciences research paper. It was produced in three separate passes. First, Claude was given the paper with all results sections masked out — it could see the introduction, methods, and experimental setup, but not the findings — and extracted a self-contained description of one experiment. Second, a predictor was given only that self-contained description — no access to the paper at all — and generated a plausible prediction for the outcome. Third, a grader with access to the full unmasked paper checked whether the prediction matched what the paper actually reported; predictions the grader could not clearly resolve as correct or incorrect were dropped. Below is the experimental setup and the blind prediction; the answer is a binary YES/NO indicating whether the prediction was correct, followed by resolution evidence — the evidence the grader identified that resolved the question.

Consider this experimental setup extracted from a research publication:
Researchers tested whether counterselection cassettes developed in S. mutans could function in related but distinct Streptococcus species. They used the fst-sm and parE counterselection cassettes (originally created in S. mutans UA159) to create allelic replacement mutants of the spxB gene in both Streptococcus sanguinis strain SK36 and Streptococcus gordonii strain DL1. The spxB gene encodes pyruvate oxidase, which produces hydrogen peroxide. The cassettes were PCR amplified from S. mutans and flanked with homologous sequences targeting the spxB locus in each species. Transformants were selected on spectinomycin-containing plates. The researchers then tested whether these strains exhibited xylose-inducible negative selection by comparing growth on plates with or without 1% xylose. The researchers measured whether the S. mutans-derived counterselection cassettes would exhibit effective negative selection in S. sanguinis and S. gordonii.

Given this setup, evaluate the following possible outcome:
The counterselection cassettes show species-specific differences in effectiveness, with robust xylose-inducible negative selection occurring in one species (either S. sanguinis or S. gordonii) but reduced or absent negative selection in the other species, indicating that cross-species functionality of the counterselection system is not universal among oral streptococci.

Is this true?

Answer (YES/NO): NO